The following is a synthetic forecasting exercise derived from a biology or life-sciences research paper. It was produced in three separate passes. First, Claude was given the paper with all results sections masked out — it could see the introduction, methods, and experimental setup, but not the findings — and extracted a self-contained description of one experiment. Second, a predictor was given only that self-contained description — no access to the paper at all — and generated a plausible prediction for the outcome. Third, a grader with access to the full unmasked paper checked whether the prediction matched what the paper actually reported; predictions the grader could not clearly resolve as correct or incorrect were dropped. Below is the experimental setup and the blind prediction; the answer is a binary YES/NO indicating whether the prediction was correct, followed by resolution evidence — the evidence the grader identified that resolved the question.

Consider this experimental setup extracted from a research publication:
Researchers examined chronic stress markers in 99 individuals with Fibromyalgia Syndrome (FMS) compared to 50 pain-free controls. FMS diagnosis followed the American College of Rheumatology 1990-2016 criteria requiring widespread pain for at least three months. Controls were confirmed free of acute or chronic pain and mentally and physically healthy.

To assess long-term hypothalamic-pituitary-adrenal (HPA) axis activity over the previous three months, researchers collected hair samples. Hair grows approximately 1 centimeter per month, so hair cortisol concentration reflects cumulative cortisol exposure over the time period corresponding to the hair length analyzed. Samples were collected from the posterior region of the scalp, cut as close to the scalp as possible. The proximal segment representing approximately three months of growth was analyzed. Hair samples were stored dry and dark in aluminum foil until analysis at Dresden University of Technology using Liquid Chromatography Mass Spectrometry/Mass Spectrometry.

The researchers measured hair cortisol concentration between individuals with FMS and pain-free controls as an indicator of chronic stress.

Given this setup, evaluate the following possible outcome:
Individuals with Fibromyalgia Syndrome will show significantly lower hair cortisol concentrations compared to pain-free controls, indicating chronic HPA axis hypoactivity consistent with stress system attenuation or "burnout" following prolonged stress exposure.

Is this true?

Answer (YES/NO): NO